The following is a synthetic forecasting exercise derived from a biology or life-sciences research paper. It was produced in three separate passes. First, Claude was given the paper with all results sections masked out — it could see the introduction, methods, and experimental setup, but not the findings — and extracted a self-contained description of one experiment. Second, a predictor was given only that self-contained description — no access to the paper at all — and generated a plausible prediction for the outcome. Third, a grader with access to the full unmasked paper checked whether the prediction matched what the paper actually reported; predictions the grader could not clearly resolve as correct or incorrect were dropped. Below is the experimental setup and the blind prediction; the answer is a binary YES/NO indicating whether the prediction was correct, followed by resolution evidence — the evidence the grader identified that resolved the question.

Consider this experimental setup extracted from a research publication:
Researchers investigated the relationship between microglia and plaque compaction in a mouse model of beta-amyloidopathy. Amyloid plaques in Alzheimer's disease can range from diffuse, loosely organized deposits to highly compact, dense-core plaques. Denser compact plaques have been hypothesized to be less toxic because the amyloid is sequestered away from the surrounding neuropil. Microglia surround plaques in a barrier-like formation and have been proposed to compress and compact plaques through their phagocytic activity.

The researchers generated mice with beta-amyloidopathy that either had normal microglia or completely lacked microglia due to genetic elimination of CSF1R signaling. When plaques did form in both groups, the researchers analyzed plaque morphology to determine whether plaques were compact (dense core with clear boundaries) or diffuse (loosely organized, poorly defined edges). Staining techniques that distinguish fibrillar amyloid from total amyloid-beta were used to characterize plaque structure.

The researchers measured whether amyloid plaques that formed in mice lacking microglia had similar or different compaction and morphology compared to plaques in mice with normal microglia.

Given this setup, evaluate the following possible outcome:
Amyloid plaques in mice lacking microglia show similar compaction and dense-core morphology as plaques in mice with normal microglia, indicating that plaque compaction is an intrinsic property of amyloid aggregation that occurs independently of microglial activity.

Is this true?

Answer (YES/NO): NO